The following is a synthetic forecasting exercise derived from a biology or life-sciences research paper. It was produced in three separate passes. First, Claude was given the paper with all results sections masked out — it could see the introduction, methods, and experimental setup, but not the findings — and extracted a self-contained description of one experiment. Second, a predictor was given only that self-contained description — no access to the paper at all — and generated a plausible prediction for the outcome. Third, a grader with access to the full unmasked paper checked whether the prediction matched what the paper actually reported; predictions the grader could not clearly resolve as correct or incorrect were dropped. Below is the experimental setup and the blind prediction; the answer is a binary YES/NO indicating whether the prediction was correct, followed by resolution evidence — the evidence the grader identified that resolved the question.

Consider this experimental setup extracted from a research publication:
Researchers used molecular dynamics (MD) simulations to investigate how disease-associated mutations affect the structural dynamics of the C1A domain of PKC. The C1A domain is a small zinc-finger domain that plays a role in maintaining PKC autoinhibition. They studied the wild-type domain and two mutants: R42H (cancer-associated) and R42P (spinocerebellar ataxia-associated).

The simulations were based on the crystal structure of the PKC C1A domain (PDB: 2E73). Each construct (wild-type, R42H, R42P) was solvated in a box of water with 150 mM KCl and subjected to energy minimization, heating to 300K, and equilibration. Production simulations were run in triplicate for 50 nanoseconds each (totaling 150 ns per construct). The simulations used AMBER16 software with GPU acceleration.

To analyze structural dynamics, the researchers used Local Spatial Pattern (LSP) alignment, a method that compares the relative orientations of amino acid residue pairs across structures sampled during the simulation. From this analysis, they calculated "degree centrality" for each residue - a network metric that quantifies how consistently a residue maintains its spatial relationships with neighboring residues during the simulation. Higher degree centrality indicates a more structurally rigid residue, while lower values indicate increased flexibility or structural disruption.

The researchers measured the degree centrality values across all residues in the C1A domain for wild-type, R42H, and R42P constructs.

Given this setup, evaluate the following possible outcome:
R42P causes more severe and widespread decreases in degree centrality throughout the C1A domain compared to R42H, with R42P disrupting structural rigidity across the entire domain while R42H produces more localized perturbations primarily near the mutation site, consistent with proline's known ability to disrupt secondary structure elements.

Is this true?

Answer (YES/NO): NO